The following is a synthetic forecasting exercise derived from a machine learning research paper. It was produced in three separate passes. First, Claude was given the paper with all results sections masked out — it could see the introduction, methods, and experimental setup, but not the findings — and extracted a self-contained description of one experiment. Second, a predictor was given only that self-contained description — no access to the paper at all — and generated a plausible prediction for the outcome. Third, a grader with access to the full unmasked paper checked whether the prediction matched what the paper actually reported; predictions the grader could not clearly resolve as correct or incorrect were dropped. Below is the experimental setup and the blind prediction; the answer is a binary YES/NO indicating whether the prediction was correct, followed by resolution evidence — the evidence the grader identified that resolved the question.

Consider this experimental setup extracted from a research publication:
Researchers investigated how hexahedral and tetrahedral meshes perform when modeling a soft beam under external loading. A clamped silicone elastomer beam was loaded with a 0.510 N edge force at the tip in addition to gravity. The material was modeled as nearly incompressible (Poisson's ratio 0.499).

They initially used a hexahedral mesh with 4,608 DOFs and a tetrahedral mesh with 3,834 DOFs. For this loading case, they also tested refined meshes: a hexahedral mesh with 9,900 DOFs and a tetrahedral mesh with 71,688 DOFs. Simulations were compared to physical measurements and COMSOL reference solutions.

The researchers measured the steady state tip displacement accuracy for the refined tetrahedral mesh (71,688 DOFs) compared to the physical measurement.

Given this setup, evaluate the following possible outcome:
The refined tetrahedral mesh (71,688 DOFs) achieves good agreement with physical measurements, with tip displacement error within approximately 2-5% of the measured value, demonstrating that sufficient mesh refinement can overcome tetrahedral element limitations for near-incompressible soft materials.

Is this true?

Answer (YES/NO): NO